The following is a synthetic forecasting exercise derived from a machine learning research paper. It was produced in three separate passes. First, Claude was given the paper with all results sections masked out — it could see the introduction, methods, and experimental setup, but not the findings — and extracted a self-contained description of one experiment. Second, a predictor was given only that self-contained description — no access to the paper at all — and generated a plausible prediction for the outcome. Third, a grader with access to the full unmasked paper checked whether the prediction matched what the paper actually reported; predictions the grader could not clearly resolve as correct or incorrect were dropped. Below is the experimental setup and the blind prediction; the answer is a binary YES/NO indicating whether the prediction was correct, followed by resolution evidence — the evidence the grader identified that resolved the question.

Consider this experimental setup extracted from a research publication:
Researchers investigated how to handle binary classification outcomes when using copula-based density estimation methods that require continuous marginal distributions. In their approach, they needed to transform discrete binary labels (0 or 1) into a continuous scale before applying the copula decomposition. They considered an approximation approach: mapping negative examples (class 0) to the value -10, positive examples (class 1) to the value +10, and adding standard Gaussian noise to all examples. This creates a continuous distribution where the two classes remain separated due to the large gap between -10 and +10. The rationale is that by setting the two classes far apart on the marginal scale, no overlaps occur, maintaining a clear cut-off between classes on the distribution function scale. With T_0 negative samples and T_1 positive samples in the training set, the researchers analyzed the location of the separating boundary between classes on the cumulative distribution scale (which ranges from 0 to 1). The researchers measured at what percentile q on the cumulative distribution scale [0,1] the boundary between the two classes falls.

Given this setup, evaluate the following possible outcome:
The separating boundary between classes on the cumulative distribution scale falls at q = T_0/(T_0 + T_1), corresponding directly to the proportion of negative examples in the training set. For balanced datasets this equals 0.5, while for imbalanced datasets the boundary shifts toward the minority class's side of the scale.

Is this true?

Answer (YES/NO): YES